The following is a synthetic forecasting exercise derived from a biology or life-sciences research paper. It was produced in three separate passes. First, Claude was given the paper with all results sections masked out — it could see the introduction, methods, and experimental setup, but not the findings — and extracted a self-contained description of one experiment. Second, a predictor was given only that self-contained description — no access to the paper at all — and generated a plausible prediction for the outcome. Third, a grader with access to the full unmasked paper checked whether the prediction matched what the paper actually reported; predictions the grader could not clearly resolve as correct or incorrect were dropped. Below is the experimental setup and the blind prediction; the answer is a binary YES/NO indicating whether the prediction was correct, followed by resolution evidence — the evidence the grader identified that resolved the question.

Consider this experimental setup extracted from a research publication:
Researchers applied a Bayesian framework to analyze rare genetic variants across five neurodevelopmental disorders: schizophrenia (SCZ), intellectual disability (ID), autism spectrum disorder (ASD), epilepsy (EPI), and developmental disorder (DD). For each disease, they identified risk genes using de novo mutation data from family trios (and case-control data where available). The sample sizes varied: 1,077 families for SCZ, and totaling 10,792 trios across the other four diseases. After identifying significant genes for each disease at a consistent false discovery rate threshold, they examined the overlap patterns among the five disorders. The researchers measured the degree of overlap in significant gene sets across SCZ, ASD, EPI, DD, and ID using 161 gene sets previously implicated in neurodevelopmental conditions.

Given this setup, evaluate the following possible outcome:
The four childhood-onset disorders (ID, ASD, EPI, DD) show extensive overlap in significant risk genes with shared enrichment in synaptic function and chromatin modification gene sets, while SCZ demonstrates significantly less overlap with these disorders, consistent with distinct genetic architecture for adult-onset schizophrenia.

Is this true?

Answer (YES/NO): NO